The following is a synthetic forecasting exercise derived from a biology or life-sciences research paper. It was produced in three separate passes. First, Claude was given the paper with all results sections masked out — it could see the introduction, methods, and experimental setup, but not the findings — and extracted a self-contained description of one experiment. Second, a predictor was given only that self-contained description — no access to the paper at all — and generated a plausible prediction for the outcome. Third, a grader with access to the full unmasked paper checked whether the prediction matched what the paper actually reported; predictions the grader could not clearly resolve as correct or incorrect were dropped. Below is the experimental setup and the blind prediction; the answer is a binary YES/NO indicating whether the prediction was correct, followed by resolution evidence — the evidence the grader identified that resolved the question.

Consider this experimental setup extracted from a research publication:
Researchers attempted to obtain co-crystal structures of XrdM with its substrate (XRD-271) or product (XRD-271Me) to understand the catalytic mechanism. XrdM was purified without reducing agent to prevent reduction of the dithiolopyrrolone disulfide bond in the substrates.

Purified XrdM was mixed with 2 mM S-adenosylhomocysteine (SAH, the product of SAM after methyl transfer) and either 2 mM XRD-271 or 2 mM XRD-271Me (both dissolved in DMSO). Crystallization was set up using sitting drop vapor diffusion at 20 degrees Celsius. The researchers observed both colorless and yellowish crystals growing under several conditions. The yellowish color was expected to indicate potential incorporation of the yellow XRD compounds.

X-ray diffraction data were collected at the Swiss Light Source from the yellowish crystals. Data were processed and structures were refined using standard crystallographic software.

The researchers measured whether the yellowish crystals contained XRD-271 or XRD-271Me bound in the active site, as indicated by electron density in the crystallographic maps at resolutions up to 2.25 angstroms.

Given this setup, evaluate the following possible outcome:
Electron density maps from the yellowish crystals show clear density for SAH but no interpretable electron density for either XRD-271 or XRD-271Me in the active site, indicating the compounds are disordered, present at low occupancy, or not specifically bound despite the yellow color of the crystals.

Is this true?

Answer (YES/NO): YES